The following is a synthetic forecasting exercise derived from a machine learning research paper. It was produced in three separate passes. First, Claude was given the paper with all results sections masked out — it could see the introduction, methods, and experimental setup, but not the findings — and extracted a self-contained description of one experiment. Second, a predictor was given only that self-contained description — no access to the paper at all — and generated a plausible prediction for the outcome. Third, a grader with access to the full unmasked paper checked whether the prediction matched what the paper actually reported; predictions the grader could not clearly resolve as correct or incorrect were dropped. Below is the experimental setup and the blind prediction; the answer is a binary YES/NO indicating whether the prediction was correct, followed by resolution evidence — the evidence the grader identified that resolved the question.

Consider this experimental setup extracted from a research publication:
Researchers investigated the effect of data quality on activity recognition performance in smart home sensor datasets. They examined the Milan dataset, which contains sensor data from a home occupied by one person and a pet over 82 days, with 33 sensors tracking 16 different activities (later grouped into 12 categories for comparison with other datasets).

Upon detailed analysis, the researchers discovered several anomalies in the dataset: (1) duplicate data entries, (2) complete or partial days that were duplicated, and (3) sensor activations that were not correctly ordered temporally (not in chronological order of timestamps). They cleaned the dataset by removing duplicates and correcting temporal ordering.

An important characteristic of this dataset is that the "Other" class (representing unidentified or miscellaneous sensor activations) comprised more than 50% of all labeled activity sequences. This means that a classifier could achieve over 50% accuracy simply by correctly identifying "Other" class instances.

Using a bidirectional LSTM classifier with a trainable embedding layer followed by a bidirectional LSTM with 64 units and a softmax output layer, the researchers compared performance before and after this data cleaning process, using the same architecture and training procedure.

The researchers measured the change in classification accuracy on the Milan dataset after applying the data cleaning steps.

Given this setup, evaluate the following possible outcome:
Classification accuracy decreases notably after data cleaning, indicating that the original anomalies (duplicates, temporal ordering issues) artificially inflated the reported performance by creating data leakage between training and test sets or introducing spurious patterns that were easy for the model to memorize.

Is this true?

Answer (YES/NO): NO